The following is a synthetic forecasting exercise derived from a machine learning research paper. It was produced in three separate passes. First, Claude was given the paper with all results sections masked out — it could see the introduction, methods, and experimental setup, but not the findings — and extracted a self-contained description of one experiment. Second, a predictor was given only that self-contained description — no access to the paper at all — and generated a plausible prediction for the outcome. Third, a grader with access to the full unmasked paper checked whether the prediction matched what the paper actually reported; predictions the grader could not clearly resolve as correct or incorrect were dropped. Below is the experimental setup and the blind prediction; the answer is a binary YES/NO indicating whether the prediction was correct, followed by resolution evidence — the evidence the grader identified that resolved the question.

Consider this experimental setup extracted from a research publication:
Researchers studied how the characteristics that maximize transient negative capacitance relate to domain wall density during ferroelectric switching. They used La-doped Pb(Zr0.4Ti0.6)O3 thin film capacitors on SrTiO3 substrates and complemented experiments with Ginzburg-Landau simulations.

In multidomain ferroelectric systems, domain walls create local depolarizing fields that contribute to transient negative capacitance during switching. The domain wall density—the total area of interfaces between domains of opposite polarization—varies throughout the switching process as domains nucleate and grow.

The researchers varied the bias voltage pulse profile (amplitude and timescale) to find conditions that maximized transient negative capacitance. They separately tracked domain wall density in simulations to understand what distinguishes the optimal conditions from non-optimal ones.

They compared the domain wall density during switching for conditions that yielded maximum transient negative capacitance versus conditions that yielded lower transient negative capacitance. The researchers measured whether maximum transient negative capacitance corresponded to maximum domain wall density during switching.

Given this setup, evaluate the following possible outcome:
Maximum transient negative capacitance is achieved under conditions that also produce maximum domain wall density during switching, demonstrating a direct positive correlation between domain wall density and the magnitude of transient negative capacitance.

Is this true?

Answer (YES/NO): YES